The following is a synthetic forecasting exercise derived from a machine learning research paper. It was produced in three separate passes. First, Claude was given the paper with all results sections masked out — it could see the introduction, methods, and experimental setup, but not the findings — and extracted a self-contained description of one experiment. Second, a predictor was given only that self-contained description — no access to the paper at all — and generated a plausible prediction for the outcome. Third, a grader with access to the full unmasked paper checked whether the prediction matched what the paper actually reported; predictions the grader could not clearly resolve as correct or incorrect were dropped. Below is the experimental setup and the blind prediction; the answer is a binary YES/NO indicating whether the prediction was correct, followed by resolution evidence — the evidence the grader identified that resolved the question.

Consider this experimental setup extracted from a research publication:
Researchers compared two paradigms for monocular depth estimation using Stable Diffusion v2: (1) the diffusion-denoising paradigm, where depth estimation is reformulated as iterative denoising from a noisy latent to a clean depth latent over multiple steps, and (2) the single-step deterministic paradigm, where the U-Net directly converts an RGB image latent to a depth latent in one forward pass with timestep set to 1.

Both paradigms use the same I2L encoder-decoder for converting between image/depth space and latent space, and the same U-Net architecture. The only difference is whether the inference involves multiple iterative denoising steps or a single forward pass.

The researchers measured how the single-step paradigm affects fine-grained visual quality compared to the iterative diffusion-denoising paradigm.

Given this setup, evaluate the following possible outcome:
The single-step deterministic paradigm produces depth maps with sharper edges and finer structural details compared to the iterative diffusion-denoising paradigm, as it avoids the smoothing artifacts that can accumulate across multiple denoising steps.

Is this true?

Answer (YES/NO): NO